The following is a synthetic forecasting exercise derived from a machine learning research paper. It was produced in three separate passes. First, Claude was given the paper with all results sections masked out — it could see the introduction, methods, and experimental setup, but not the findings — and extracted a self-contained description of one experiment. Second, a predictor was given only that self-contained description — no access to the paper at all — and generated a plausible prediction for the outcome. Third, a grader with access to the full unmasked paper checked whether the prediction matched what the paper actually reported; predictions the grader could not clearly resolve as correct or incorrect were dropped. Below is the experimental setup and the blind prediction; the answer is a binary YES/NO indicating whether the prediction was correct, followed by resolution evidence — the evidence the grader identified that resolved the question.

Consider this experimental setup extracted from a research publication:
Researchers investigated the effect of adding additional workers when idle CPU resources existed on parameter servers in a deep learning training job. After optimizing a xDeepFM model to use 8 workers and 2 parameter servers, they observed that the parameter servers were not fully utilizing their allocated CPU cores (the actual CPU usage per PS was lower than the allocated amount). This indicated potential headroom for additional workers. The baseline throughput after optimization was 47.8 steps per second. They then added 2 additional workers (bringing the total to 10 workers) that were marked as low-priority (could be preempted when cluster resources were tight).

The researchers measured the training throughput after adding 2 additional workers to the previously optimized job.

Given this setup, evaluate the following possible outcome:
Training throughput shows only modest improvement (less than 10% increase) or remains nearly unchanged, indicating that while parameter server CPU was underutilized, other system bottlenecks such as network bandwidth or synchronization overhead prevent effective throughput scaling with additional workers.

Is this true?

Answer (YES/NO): NO